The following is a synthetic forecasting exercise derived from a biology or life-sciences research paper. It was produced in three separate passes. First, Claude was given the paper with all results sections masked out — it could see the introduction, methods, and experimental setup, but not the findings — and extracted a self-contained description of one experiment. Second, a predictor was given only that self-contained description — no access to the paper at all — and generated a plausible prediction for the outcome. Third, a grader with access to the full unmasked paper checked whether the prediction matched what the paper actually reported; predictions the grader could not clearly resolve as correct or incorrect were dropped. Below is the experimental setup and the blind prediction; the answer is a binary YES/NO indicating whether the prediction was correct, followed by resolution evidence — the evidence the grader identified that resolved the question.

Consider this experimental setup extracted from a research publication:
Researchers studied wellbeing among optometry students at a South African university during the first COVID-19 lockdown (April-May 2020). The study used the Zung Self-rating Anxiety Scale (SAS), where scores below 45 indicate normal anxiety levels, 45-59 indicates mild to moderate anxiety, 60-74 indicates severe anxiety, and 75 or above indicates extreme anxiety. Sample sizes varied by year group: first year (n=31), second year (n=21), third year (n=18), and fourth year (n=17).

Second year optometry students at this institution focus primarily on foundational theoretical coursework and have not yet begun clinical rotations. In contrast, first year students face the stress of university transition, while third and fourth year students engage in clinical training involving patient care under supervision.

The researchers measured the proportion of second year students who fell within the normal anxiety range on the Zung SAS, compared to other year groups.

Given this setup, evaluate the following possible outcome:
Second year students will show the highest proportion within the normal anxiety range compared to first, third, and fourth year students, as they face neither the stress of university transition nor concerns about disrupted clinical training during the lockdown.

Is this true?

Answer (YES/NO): YES